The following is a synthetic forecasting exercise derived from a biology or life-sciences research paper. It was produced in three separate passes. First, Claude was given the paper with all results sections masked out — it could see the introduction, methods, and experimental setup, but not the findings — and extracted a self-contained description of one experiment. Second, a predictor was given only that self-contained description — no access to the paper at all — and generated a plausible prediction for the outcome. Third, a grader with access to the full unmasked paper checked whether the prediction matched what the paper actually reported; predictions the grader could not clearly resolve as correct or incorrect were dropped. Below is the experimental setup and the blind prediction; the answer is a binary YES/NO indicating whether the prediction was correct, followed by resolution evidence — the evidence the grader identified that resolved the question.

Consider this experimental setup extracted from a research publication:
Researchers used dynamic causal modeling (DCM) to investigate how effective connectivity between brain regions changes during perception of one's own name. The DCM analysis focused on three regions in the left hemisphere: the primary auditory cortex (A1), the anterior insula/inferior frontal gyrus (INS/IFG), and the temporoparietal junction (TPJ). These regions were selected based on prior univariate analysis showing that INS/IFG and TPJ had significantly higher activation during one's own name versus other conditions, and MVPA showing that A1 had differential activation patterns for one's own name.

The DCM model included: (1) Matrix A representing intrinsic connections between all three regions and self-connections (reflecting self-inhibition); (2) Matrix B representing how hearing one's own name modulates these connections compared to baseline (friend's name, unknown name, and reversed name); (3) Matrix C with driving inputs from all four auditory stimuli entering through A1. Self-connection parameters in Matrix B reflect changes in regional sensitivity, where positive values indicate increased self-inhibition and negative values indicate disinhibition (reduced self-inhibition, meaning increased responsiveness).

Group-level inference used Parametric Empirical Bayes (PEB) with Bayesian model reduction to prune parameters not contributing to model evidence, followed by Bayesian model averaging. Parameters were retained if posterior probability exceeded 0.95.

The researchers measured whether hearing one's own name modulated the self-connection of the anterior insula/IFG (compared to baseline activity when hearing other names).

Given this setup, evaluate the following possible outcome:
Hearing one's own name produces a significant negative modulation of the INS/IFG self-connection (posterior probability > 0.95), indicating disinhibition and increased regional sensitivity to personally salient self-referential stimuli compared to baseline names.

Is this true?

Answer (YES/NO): YES